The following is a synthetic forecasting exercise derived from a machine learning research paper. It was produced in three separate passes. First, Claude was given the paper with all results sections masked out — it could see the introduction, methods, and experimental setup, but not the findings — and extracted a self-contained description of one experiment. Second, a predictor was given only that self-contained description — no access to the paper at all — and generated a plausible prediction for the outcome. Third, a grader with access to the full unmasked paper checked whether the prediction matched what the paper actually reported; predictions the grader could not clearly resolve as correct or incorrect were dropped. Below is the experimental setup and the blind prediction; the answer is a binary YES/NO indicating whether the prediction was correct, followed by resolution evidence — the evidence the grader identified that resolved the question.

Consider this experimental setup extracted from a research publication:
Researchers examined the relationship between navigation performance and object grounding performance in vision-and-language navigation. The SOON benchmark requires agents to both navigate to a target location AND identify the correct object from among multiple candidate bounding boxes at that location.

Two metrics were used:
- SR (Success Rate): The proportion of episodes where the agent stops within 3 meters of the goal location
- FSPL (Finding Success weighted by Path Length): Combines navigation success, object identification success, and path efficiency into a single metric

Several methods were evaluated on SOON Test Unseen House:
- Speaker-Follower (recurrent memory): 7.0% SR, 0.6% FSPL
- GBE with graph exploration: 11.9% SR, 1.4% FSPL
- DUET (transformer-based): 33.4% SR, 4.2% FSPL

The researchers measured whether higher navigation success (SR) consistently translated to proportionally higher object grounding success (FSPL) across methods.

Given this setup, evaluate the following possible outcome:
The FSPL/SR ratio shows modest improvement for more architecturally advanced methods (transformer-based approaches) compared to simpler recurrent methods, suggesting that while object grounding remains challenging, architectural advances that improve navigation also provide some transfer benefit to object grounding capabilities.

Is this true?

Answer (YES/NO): YES